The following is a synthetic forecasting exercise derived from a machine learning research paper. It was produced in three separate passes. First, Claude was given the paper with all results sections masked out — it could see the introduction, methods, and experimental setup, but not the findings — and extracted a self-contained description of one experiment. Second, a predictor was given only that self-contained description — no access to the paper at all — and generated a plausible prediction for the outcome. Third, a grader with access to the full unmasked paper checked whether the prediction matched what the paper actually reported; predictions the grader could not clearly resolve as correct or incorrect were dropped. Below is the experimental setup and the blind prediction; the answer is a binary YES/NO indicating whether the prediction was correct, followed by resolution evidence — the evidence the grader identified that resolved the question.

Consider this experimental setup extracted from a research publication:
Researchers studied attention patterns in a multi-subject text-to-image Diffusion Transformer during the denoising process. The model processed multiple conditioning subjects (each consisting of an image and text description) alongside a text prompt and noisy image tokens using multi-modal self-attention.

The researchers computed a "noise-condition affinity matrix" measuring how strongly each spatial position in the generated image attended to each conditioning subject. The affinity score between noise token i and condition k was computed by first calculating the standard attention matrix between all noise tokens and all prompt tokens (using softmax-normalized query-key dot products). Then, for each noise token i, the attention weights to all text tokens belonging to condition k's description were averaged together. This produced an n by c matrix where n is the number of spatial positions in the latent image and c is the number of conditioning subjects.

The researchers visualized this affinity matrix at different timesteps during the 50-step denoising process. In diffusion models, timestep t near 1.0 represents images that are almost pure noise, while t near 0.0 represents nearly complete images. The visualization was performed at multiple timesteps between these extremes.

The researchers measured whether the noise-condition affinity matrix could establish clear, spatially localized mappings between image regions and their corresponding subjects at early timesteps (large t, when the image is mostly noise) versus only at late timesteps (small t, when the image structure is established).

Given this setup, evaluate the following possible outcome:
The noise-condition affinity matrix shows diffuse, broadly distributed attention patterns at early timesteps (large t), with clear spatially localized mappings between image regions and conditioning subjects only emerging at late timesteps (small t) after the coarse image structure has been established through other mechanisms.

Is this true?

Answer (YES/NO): NO